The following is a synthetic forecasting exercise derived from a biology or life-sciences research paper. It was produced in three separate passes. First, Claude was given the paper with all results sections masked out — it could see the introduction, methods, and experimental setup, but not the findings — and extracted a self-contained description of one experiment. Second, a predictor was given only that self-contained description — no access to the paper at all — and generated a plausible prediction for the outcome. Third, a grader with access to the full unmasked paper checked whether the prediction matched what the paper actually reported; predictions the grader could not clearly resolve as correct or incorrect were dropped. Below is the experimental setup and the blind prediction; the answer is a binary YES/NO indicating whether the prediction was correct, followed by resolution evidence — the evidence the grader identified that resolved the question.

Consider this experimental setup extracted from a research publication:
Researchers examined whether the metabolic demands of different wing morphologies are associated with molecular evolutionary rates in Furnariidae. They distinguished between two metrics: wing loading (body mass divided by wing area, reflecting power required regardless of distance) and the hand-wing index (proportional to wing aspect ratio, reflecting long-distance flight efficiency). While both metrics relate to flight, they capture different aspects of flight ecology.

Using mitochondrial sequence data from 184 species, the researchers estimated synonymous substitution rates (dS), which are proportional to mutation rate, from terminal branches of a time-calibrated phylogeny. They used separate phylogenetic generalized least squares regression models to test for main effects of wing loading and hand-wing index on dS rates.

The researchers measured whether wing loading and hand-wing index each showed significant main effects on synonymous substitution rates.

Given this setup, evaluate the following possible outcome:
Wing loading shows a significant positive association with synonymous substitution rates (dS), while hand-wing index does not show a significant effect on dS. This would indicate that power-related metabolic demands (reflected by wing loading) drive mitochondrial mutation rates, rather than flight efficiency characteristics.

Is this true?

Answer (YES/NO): YES